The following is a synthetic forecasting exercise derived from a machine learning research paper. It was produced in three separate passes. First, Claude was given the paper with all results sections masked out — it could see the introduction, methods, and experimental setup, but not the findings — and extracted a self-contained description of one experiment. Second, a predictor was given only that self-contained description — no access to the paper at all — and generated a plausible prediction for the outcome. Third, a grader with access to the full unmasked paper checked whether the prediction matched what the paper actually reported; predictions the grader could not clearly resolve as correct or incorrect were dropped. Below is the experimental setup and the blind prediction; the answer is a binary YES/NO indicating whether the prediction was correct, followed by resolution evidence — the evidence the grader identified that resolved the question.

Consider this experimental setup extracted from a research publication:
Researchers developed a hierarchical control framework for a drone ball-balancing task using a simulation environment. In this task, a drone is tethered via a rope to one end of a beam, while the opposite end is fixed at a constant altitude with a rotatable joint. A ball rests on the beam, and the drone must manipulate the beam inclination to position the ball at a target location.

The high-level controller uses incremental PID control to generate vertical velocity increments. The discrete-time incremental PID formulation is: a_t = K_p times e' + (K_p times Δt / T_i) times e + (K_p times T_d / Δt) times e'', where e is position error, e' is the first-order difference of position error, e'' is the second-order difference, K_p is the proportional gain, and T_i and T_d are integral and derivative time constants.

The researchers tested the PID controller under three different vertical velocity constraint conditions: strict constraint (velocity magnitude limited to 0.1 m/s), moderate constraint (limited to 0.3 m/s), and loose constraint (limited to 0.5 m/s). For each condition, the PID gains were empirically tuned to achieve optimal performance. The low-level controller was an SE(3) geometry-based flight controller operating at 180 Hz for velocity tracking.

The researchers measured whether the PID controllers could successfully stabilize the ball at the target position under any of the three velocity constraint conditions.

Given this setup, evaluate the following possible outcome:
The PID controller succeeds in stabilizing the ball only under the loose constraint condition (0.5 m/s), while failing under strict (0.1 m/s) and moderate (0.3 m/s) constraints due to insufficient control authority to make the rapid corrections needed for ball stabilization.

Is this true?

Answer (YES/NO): NO